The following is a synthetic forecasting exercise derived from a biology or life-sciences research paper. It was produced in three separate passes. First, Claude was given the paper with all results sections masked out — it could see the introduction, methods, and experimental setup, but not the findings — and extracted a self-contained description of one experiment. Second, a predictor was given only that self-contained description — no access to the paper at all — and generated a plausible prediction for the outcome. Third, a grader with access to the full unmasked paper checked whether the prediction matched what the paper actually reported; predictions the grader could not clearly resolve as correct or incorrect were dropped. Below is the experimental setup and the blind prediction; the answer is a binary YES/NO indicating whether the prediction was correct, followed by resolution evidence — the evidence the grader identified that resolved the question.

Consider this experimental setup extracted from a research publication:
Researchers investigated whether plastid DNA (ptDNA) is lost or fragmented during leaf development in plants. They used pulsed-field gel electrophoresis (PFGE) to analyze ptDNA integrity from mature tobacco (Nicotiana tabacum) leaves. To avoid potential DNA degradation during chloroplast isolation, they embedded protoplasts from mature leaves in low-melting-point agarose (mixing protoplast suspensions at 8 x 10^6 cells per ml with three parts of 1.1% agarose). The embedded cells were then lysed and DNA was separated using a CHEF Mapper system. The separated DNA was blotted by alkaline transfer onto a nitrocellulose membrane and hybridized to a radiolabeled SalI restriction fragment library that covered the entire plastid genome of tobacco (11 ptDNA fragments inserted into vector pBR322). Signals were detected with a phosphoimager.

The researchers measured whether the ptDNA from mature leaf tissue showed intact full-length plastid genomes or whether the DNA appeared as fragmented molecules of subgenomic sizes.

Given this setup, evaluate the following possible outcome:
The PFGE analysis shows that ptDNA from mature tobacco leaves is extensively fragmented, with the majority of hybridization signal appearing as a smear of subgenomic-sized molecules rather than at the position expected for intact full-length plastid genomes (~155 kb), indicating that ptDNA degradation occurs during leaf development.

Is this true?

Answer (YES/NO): NO